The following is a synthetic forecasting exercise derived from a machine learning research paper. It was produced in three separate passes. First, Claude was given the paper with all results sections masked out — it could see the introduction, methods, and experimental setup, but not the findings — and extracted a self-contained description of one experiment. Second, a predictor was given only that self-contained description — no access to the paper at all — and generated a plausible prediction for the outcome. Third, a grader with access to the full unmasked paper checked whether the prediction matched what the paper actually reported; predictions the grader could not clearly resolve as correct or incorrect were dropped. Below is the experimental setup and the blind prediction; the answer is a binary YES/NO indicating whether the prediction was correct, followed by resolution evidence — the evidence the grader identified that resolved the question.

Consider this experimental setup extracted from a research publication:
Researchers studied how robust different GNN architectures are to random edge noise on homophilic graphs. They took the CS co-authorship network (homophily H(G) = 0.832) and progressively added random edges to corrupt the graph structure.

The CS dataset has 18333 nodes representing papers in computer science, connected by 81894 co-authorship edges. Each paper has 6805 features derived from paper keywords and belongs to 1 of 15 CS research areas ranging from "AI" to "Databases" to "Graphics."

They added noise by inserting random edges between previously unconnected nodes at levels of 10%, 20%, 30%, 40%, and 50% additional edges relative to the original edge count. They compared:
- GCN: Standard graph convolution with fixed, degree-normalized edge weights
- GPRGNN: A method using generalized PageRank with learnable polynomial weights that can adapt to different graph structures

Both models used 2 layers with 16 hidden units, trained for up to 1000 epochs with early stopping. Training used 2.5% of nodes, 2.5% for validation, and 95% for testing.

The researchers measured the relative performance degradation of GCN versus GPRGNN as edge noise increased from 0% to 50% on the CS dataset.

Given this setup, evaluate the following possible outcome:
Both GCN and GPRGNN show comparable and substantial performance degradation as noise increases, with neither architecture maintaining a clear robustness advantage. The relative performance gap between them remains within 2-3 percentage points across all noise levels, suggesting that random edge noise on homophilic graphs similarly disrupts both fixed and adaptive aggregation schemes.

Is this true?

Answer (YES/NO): NO